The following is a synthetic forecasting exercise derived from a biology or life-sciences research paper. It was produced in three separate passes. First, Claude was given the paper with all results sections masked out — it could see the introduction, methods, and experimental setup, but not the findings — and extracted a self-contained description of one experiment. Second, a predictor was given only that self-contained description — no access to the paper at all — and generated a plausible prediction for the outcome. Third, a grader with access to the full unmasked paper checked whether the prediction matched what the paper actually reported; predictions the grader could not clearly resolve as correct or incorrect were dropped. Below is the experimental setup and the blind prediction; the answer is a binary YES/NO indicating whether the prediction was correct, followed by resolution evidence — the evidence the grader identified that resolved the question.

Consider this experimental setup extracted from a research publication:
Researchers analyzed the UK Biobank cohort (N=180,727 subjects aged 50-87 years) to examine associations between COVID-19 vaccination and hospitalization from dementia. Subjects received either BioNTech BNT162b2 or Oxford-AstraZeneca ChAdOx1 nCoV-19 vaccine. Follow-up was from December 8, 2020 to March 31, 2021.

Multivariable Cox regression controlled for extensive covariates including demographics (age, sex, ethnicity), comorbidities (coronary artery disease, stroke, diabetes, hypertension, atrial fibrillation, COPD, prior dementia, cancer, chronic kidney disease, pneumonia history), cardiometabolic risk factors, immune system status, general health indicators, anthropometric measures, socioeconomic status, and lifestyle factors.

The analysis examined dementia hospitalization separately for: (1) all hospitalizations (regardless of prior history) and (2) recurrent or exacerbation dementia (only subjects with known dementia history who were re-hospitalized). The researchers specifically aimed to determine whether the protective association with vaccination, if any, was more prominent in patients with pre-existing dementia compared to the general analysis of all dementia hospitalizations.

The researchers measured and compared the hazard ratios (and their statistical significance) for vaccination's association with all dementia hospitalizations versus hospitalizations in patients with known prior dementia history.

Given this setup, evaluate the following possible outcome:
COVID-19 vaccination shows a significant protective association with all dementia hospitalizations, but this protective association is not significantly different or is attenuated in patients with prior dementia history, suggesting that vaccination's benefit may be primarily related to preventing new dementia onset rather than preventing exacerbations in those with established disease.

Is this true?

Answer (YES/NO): NO